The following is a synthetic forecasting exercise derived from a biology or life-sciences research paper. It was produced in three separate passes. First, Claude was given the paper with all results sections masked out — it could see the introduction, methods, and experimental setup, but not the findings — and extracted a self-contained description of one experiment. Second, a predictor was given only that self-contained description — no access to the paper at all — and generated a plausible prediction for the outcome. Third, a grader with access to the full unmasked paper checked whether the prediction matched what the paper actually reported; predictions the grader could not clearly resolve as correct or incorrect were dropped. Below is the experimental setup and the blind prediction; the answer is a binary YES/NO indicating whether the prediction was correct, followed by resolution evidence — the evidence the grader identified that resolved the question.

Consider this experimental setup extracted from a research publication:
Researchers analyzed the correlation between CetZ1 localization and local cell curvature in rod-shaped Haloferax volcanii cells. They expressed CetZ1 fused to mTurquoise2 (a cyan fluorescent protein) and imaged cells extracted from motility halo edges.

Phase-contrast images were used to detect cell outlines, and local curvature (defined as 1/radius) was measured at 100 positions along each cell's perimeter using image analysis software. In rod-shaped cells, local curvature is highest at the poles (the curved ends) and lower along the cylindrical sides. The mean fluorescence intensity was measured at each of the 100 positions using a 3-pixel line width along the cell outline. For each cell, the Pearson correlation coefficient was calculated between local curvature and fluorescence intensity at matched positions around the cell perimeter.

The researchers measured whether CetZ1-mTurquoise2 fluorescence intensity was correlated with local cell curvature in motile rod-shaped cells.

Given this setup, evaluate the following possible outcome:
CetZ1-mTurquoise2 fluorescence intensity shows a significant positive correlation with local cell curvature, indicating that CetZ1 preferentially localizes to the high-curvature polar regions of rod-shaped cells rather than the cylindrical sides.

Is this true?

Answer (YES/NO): YES